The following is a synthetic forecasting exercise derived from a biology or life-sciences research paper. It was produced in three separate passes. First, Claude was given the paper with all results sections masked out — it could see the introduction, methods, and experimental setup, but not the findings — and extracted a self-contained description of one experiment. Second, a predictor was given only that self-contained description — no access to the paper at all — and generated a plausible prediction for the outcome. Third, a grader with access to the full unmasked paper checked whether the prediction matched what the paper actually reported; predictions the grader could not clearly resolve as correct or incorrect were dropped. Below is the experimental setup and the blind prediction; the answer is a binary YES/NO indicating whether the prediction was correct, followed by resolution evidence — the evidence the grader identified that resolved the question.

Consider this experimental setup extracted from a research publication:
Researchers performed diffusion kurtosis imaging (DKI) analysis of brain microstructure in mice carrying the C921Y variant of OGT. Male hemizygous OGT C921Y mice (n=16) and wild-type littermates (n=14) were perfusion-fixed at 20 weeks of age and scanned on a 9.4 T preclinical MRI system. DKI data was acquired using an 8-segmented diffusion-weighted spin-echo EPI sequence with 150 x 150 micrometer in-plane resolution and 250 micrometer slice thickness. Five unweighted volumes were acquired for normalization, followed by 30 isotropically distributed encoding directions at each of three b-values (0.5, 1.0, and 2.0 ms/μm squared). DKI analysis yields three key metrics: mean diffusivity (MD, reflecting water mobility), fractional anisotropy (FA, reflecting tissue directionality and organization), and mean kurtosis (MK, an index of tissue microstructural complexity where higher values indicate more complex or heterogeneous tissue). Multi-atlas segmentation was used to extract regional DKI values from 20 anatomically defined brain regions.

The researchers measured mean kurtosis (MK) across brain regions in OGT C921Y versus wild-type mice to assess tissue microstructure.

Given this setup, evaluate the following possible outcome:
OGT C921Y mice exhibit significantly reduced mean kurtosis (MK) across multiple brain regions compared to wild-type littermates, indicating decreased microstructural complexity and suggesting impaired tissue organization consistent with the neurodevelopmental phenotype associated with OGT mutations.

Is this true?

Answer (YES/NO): NO